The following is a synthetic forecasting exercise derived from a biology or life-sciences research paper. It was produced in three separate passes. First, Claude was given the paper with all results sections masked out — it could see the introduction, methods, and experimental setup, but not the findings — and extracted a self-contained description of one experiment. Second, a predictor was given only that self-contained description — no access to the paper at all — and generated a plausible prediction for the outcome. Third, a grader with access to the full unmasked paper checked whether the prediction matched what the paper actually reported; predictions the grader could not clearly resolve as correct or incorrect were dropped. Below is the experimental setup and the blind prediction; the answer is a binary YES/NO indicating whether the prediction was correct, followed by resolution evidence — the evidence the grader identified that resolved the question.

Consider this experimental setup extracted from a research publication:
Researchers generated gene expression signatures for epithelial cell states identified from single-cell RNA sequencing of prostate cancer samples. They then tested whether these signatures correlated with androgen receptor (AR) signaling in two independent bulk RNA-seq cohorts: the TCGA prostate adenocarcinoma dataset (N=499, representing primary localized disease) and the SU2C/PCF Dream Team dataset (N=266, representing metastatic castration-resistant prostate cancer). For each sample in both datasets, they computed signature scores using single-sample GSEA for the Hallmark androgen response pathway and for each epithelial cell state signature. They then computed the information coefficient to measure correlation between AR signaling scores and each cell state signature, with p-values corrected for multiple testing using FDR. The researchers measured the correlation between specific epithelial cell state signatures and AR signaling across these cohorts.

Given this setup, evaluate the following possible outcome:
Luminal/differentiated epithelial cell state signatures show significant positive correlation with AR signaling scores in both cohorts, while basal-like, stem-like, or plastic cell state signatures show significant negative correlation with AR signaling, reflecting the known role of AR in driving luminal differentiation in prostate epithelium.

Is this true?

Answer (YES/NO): NO